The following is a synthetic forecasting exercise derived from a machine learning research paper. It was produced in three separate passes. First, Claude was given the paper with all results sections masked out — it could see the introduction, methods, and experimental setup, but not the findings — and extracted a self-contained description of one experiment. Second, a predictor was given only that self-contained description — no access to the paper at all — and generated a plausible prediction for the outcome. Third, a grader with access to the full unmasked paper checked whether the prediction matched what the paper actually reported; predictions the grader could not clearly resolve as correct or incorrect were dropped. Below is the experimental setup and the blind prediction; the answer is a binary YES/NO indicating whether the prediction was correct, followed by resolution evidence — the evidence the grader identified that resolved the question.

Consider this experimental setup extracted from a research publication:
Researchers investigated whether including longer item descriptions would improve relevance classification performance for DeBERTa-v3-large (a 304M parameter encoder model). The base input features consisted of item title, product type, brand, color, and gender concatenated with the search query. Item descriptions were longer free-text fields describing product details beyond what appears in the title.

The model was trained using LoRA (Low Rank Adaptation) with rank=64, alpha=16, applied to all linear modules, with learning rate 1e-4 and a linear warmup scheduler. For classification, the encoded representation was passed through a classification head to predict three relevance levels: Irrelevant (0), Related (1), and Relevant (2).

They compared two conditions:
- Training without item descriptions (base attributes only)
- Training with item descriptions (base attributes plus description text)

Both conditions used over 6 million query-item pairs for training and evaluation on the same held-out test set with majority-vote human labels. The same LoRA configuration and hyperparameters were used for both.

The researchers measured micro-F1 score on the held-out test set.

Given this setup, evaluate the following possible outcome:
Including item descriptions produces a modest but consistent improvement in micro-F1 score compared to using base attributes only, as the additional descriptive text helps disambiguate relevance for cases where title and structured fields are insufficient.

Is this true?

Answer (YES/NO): YES